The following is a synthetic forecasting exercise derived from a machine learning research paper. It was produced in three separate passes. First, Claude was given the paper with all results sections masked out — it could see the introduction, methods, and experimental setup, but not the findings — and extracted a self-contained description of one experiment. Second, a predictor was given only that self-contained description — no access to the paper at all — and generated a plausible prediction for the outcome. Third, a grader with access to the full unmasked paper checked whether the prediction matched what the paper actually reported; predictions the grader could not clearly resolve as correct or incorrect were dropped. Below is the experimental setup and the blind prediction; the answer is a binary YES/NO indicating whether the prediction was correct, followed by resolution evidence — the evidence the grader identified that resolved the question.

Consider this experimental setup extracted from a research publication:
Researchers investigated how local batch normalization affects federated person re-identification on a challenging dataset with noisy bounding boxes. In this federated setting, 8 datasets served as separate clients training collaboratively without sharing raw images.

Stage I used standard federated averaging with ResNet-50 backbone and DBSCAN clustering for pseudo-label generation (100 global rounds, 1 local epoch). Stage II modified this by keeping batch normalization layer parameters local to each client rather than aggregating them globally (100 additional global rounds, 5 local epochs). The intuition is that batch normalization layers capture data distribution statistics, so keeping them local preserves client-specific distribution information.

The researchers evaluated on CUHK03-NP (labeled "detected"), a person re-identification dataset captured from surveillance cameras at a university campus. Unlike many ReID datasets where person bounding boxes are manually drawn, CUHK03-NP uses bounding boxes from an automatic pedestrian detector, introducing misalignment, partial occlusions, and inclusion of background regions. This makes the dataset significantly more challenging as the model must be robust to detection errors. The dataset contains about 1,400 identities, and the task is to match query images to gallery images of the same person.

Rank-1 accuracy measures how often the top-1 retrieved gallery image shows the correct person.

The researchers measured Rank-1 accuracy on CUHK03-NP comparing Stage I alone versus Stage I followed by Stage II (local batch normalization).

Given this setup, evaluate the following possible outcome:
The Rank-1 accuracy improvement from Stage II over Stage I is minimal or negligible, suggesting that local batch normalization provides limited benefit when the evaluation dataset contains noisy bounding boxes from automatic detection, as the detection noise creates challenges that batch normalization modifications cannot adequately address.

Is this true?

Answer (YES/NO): NO